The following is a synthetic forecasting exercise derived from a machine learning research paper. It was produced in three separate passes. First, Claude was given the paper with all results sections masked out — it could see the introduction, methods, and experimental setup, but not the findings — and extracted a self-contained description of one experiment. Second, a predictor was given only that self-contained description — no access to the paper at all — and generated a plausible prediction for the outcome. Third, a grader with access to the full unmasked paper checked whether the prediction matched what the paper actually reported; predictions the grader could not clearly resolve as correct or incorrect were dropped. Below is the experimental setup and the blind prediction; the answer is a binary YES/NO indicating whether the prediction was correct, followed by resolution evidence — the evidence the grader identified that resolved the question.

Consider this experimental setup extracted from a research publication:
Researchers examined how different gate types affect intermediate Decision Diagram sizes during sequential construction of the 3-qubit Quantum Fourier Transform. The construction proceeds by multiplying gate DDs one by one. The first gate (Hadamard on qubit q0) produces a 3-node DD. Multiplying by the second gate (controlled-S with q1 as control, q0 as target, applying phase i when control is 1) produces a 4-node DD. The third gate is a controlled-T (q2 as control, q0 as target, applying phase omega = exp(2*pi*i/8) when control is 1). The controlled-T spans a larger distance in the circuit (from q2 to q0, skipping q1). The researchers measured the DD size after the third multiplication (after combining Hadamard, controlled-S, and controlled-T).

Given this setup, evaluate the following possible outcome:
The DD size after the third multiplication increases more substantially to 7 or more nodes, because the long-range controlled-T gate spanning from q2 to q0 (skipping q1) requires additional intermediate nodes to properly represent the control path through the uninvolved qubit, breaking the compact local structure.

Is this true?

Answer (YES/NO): YES